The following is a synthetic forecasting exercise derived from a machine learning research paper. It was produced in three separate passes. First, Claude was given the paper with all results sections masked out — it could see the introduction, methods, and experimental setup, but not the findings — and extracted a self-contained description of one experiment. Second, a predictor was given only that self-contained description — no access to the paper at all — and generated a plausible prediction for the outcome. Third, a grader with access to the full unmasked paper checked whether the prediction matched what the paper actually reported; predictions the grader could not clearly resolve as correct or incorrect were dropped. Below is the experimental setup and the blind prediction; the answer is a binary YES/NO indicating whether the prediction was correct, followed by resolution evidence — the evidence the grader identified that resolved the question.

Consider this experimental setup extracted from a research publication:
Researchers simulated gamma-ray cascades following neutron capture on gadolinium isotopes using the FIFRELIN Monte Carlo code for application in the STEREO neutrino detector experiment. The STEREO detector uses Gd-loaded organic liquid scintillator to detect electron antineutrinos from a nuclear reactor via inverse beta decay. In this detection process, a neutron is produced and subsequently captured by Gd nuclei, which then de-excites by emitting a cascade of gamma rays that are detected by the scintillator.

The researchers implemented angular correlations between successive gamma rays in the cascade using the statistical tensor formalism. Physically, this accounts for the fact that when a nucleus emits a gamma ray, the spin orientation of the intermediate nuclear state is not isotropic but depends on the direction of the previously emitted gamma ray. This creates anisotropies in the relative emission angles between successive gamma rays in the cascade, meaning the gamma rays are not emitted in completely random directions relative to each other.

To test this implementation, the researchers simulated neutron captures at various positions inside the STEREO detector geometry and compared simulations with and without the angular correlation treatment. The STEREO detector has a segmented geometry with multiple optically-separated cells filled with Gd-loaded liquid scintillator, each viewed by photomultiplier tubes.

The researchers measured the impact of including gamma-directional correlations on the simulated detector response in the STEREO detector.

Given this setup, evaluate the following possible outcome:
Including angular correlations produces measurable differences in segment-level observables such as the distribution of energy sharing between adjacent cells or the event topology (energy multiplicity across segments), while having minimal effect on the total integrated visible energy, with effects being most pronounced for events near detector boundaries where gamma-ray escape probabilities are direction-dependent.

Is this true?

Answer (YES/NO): NO